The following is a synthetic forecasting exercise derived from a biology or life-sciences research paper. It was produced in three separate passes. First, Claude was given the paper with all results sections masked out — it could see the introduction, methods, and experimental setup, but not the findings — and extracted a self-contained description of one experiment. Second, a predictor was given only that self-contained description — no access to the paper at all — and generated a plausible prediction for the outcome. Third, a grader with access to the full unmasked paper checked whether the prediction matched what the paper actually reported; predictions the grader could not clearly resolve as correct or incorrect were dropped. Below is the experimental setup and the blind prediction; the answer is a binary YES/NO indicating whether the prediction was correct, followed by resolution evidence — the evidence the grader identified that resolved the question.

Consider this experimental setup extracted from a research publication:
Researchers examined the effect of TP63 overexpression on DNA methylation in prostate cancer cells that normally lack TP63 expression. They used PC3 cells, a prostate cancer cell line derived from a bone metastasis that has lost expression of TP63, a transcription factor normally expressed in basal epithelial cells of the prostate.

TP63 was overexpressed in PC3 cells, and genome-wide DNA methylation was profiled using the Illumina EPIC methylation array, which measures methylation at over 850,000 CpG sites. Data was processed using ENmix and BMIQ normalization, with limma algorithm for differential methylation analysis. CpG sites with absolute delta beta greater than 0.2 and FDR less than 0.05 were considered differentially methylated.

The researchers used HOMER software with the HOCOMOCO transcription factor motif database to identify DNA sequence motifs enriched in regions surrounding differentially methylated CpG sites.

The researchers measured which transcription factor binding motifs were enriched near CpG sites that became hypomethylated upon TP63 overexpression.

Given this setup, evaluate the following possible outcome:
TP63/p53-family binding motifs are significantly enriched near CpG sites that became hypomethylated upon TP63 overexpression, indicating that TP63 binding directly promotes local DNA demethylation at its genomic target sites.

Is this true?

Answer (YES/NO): YES